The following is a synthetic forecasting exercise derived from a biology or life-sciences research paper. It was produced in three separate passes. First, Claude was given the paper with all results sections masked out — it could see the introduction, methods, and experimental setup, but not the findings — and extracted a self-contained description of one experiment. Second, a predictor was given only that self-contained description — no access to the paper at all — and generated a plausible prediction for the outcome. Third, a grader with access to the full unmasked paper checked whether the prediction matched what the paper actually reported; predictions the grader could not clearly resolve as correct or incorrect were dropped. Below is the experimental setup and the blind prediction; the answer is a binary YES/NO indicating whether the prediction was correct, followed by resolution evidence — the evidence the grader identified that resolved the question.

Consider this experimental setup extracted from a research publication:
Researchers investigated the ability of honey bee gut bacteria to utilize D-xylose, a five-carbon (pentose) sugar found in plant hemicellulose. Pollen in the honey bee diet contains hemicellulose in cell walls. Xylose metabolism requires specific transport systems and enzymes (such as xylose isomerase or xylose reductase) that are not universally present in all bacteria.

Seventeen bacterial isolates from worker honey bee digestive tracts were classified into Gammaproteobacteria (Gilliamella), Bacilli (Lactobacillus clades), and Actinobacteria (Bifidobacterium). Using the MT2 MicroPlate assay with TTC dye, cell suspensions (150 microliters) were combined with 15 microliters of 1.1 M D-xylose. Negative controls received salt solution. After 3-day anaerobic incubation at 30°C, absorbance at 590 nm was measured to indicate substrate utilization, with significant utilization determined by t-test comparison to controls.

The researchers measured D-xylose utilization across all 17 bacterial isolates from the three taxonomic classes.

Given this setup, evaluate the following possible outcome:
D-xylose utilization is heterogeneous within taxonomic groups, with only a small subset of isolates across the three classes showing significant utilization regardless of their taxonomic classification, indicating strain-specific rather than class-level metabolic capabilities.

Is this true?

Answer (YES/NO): NO